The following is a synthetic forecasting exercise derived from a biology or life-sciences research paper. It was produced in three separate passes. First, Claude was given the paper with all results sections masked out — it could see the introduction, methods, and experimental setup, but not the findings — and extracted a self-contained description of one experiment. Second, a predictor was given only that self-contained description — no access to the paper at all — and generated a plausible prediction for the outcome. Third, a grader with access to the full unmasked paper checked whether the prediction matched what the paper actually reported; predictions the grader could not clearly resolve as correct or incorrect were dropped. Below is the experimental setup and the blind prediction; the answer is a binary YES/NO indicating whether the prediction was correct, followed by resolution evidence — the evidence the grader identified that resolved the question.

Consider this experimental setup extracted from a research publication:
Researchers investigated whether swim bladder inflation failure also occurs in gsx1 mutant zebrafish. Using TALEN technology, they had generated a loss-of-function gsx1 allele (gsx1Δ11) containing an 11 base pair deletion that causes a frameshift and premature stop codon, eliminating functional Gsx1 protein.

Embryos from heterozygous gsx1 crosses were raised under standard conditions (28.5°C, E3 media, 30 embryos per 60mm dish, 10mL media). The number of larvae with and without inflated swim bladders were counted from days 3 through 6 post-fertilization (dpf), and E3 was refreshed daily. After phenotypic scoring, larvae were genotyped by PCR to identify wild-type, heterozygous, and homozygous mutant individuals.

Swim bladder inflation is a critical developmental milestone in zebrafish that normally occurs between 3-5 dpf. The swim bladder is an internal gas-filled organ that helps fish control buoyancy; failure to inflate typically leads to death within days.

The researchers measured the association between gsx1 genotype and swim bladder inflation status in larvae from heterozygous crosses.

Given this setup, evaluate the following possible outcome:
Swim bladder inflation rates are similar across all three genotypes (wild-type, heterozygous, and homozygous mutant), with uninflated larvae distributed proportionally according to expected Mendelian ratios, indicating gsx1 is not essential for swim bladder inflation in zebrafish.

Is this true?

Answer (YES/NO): YES